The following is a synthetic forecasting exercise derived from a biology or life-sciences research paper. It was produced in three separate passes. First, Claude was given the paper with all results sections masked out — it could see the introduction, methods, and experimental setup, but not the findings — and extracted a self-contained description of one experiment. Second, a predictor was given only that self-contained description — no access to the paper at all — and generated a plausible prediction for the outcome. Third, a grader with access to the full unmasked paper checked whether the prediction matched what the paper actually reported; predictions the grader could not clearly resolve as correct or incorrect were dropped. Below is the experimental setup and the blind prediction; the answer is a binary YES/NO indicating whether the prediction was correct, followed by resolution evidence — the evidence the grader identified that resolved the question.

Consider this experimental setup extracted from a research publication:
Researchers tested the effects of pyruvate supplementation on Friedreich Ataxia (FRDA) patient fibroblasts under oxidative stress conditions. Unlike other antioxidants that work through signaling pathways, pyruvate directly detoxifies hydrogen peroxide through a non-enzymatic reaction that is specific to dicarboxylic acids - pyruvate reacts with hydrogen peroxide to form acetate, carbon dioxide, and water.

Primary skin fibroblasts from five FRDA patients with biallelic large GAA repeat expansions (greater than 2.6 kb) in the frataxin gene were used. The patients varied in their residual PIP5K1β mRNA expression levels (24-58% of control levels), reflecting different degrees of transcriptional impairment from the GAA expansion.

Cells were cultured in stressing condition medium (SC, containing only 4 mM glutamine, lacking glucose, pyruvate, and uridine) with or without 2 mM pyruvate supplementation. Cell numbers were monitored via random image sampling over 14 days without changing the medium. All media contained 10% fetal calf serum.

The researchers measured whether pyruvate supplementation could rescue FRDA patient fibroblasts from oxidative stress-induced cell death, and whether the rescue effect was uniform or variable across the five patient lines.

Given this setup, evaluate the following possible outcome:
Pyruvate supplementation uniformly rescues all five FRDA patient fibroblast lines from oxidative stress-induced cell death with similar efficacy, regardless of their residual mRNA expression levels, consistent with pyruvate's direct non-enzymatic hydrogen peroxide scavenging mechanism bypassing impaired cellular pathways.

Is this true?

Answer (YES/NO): NO